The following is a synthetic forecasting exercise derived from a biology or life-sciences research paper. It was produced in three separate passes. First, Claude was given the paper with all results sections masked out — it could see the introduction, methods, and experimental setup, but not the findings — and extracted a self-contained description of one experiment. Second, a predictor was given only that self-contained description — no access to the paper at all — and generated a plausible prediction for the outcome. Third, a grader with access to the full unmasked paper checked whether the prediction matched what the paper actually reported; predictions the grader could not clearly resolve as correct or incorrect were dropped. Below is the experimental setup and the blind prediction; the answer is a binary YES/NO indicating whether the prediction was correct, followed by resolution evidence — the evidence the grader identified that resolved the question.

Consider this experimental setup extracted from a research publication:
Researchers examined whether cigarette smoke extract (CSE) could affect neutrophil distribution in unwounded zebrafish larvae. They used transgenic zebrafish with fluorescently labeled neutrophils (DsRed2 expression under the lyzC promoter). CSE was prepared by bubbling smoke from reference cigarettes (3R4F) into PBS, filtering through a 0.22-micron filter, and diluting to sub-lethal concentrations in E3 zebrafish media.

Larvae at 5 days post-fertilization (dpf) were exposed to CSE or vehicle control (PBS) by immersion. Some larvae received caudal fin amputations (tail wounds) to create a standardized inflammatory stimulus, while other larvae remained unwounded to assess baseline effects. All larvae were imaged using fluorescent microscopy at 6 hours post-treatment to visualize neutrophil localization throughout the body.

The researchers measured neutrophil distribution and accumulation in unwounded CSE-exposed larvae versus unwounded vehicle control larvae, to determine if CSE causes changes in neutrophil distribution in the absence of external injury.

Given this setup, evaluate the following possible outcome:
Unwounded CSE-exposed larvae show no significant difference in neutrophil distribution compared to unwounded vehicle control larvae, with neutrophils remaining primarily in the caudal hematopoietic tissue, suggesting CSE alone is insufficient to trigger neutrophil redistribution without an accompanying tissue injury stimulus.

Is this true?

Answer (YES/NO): NO